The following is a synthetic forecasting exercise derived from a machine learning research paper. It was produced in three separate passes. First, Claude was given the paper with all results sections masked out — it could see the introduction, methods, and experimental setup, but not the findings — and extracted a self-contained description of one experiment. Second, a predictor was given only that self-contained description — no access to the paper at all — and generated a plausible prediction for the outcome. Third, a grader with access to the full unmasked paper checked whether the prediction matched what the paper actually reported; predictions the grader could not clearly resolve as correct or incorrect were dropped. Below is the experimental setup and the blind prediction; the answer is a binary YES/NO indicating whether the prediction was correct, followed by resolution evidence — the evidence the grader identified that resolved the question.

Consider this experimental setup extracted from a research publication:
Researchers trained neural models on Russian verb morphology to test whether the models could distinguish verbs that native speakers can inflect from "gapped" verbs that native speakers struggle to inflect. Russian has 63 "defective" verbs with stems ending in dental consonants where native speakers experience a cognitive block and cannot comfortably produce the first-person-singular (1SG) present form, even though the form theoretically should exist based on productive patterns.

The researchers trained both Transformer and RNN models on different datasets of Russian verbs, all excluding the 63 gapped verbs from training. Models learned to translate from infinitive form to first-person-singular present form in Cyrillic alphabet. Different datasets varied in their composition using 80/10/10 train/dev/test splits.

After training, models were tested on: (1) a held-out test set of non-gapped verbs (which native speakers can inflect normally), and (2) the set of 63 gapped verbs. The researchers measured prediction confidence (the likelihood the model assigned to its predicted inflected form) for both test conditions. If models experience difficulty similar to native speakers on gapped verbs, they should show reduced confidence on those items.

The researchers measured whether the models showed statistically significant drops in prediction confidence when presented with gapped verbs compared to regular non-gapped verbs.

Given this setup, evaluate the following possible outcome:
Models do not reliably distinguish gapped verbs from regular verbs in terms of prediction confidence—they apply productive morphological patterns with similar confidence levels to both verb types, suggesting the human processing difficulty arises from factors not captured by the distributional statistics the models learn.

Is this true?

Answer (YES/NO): YES